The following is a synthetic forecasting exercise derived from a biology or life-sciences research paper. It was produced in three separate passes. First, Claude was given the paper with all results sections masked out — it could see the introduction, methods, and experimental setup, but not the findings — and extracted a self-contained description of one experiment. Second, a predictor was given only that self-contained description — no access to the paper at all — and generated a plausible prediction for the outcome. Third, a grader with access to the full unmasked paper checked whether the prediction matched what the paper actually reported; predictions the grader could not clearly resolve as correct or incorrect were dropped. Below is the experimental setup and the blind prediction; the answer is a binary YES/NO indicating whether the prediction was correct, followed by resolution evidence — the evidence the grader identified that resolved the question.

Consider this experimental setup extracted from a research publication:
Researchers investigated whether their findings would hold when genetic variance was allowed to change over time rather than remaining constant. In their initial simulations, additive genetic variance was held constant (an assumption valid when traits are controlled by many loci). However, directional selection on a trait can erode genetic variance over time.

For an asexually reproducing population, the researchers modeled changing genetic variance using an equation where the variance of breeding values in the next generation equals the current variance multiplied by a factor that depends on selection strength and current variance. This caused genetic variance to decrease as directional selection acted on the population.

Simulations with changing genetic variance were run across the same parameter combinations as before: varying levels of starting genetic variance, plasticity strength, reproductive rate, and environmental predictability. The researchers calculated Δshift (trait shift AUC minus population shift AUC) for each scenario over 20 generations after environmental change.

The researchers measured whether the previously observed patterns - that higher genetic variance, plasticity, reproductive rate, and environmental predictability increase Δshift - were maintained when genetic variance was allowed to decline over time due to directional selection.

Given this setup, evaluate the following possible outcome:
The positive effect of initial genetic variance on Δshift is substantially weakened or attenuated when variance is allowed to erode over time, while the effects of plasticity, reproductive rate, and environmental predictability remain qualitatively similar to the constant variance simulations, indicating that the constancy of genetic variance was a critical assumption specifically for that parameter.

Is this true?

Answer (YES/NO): NO